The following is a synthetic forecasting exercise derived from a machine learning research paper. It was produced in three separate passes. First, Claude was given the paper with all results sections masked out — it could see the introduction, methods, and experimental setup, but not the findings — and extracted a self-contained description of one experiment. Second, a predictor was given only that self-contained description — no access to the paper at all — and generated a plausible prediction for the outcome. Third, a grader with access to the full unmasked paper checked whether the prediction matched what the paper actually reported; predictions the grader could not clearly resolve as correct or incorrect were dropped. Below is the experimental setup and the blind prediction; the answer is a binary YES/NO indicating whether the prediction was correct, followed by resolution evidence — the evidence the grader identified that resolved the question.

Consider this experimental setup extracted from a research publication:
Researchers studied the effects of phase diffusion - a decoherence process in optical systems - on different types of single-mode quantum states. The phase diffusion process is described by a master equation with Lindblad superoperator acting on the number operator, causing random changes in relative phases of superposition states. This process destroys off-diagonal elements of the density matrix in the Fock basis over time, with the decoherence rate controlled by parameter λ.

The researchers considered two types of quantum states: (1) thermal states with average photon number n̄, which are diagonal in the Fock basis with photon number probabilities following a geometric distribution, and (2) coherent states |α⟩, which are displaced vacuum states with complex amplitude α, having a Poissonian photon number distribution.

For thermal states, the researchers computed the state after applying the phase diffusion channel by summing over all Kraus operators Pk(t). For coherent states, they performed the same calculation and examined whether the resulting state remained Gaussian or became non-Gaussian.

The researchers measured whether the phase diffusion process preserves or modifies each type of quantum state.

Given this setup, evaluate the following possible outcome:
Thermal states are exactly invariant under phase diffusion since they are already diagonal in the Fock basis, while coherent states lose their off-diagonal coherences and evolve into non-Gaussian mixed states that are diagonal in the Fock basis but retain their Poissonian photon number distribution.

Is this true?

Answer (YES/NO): NO